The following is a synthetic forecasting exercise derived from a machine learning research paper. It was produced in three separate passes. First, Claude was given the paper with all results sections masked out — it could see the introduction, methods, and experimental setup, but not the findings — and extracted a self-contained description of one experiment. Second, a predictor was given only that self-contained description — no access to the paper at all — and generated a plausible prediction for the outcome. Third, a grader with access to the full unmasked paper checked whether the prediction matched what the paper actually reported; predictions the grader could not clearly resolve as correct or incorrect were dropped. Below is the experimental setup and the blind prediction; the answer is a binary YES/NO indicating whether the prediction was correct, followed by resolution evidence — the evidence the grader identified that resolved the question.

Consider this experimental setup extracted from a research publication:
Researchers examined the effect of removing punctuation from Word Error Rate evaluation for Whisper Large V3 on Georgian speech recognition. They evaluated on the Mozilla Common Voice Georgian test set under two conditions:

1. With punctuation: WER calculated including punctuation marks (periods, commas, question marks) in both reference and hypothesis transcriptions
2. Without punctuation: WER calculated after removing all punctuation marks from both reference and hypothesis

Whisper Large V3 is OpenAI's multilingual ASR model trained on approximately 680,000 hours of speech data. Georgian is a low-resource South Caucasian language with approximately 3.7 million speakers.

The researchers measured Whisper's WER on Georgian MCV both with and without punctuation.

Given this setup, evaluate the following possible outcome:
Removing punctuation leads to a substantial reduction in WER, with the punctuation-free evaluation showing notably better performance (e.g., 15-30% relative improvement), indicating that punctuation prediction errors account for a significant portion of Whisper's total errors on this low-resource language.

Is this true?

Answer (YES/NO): NO